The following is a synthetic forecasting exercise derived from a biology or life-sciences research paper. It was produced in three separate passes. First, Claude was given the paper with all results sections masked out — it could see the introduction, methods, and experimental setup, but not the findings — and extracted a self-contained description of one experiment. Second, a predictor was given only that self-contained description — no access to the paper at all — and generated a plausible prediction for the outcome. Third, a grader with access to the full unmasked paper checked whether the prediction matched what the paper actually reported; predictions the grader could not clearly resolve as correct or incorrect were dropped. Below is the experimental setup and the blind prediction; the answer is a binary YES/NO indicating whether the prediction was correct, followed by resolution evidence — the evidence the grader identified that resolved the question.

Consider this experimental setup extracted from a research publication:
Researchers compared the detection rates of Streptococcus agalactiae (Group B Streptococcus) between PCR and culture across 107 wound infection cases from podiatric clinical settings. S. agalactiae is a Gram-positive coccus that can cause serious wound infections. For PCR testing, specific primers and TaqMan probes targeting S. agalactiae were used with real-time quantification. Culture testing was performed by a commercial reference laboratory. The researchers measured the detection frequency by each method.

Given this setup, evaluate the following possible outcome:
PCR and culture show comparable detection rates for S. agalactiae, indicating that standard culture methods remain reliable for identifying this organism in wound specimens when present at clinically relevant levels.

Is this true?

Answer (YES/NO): NO